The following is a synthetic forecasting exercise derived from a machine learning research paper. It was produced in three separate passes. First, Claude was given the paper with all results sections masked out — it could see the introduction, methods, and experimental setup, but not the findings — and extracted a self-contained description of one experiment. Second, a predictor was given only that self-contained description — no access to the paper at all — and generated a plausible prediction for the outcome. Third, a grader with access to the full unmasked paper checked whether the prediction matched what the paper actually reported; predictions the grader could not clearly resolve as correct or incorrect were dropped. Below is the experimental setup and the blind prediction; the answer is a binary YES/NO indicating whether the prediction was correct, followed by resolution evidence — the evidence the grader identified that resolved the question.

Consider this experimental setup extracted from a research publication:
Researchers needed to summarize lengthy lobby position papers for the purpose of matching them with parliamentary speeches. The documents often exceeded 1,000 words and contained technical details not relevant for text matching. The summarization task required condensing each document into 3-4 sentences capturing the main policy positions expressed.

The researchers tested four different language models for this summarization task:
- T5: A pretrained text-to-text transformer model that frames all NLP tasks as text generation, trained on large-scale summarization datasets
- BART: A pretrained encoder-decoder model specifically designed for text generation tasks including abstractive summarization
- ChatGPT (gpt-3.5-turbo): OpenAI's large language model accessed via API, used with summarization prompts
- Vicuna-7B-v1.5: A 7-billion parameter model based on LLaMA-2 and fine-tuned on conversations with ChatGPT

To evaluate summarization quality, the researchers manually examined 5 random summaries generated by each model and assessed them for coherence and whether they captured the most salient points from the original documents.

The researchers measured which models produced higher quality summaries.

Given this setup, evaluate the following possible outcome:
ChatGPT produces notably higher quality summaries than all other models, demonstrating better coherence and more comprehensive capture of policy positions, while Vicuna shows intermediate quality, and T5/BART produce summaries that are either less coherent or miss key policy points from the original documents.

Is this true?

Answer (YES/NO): NO